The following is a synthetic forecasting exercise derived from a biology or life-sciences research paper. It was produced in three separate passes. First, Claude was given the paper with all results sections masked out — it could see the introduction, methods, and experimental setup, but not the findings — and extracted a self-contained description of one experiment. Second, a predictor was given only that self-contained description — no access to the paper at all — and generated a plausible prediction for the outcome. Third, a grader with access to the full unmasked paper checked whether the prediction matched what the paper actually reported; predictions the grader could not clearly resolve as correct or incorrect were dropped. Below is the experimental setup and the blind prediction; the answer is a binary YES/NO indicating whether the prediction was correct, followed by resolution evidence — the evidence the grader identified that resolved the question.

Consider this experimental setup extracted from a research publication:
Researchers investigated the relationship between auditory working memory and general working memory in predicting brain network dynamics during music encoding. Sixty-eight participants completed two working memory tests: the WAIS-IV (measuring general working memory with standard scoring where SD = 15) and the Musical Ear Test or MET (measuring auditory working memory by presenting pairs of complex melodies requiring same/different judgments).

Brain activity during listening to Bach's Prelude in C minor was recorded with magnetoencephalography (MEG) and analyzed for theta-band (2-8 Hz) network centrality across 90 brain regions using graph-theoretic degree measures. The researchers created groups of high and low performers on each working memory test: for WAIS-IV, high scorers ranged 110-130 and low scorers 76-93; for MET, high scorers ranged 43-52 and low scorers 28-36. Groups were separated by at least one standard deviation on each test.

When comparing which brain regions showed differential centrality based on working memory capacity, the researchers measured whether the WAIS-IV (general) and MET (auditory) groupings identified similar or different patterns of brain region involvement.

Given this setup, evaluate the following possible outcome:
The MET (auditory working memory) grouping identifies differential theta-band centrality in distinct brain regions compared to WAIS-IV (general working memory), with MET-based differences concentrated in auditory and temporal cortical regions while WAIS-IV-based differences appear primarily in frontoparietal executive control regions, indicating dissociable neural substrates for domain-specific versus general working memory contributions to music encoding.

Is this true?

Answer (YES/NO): NO